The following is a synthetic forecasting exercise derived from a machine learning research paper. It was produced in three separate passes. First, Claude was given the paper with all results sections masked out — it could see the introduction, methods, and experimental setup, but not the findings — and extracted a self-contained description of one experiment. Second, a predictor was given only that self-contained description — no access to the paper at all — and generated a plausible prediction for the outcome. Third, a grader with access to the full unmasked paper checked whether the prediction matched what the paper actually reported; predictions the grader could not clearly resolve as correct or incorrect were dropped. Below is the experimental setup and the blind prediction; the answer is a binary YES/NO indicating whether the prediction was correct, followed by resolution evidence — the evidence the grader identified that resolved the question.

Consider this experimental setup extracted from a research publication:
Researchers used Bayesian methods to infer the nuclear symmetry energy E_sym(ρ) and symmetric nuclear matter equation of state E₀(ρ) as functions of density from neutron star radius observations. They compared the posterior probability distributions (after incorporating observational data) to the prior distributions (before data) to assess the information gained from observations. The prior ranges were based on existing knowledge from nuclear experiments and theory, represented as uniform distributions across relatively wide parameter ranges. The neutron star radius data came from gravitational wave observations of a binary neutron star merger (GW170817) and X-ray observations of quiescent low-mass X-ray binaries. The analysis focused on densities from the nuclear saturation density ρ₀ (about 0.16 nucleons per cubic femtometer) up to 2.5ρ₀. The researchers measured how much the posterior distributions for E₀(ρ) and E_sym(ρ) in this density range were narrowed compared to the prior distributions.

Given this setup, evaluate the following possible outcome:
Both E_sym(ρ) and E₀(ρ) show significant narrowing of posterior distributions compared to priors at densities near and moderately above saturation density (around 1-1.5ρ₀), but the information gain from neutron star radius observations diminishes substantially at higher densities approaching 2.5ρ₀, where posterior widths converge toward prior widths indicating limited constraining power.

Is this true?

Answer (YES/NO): NO